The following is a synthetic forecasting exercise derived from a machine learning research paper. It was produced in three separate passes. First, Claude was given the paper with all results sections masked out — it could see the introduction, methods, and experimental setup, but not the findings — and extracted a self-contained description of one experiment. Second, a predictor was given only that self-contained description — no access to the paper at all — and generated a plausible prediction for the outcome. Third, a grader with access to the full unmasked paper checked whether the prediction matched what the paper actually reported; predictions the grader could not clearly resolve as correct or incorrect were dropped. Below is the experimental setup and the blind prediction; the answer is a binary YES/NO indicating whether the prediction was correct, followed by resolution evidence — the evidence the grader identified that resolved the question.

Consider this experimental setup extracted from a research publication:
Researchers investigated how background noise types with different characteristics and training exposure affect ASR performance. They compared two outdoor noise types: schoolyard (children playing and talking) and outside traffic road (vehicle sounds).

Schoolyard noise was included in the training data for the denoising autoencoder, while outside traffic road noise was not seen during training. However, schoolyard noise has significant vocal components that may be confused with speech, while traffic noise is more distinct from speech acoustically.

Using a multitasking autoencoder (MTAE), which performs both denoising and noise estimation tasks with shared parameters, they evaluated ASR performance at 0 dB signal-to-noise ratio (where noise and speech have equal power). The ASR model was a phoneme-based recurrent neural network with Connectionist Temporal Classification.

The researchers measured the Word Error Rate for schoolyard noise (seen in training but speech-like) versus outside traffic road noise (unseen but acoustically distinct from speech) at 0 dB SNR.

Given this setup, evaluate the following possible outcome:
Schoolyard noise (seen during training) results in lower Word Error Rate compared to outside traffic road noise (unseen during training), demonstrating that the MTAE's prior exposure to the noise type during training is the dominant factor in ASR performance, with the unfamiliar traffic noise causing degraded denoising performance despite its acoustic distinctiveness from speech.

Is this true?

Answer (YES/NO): YES